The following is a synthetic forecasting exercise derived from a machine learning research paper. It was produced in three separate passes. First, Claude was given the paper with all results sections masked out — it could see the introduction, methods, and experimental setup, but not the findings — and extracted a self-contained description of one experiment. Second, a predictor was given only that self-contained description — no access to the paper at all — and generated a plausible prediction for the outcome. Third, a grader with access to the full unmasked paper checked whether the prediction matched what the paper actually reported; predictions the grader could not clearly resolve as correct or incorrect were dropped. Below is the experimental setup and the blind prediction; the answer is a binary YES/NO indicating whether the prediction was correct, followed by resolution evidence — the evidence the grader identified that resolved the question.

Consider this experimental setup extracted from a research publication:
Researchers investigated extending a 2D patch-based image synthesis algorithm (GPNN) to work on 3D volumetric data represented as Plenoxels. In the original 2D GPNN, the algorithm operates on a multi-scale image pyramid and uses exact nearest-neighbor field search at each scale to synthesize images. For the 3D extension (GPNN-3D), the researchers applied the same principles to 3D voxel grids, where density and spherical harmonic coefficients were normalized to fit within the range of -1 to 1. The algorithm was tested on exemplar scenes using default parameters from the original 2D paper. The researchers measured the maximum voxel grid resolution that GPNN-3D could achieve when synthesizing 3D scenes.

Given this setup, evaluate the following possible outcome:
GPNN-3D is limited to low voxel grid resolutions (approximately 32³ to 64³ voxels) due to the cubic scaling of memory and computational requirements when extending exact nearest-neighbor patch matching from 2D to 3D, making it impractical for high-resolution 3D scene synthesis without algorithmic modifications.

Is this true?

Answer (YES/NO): YES